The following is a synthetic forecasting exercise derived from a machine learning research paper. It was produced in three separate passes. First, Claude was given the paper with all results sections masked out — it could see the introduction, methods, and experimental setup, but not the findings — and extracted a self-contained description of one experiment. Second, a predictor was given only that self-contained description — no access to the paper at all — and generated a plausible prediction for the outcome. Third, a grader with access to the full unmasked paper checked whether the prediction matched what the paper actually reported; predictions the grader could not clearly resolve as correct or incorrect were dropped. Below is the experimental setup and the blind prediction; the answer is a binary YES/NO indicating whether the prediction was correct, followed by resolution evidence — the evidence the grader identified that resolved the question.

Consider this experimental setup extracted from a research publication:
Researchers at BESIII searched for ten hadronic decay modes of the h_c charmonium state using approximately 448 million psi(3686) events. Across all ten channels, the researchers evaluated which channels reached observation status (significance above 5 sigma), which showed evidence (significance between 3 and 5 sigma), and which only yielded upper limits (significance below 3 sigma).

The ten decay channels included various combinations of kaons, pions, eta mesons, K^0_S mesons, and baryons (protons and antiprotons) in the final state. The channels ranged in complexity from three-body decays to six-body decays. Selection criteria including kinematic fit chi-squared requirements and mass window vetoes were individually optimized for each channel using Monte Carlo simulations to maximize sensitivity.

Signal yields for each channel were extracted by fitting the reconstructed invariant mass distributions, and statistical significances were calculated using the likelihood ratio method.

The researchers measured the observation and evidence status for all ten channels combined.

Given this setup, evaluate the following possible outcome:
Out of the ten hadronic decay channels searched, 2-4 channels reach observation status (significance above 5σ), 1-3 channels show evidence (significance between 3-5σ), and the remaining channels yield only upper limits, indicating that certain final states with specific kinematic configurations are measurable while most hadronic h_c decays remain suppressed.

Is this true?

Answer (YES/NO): NO